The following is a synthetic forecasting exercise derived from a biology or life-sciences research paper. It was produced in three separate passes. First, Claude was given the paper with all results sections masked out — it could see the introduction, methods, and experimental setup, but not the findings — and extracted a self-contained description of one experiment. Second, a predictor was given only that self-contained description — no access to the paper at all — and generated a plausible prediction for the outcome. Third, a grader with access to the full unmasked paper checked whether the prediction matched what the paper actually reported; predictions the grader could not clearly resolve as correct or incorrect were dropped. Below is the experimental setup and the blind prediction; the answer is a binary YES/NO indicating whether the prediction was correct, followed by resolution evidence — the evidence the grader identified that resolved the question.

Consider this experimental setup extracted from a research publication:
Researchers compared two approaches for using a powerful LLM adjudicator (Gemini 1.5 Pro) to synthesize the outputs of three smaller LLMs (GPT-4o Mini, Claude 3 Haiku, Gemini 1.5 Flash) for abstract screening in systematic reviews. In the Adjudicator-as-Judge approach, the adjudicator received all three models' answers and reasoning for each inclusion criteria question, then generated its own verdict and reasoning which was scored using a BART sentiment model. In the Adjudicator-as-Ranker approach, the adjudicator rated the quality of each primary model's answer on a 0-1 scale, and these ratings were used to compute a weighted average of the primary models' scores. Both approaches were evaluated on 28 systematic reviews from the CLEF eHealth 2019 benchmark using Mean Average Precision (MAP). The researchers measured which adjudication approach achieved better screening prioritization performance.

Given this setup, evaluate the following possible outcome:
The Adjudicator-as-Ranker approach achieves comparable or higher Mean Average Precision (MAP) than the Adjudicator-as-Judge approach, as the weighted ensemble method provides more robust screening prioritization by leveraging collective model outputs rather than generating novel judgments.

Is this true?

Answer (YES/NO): YES